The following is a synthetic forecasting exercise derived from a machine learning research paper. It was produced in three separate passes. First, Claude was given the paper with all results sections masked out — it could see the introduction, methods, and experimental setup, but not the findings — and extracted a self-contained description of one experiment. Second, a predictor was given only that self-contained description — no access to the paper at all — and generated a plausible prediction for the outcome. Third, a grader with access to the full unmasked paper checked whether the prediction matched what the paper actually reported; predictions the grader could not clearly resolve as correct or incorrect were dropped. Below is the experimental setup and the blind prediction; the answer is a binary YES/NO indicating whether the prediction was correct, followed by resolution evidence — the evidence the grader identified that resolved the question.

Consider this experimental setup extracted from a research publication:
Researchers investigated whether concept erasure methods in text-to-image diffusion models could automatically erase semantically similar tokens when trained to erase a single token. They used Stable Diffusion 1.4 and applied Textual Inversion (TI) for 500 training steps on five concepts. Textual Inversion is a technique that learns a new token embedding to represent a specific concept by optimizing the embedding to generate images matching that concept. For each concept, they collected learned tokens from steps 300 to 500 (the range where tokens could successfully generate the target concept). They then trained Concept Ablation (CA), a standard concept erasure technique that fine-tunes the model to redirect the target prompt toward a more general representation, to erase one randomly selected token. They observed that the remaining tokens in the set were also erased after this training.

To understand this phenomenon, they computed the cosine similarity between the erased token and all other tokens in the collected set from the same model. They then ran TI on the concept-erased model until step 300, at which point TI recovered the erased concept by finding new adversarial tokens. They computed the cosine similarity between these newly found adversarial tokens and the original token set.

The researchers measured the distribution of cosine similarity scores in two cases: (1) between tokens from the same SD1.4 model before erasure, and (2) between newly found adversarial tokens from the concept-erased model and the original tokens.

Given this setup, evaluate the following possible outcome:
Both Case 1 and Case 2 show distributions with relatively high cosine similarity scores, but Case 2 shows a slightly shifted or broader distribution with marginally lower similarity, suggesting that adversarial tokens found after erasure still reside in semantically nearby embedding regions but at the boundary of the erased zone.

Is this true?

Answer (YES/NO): NO